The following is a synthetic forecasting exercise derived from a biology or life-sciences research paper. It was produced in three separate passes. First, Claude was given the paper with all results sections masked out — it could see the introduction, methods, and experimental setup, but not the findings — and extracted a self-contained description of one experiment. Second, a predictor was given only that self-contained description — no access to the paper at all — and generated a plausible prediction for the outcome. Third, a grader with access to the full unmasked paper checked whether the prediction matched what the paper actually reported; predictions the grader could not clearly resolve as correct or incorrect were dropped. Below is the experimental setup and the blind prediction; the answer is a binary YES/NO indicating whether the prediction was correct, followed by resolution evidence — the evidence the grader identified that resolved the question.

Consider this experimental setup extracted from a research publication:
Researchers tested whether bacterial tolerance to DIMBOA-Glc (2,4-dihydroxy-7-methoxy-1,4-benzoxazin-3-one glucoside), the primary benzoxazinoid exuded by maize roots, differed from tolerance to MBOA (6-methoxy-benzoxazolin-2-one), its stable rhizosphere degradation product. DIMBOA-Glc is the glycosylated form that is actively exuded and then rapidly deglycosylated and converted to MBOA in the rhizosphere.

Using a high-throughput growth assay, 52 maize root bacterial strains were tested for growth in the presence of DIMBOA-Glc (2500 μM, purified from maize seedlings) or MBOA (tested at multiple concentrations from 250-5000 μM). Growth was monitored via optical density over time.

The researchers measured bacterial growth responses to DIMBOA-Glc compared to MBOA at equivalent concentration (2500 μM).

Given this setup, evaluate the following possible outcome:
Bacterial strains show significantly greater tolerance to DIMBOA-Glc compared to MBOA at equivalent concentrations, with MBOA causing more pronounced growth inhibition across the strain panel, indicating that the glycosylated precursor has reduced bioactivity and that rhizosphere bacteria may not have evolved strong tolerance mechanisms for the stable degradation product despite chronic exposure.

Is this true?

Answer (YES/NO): NO